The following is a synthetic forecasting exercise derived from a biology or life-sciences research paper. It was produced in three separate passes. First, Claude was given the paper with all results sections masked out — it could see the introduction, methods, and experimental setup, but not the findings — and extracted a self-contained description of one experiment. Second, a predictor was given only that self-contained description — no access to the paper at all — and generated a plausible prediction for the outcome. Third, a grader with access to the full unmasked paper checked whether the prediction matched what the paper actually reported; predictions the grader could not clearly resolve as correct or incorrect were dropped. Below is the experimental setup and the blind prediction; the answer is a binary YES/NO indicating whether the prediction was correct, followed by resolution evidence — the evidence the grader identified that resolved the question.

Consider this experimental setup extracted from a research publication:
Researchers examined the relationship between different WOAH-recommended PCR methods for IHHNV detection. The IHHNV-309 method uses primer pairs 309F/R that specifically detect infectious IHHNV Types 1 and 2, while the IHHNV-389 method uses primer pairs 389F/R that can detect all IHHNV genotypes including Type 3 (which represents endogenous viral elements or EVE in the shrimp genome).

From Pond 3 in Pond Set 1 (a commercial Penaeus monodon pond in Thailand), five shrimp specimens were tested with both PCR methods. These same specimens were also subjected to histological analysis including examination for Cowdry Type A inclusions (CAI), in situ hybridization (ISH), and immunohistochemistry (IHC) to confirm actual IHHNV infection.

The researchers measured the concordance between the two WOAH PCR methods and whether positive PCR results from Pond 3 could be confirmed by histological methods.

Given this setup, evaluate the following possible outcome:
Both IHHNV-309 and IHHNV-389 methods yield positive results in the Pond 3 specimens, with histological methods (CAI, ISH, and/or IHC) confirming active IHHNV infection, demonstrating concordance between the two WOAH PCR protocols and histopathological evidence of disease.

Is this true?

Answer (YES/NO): NO